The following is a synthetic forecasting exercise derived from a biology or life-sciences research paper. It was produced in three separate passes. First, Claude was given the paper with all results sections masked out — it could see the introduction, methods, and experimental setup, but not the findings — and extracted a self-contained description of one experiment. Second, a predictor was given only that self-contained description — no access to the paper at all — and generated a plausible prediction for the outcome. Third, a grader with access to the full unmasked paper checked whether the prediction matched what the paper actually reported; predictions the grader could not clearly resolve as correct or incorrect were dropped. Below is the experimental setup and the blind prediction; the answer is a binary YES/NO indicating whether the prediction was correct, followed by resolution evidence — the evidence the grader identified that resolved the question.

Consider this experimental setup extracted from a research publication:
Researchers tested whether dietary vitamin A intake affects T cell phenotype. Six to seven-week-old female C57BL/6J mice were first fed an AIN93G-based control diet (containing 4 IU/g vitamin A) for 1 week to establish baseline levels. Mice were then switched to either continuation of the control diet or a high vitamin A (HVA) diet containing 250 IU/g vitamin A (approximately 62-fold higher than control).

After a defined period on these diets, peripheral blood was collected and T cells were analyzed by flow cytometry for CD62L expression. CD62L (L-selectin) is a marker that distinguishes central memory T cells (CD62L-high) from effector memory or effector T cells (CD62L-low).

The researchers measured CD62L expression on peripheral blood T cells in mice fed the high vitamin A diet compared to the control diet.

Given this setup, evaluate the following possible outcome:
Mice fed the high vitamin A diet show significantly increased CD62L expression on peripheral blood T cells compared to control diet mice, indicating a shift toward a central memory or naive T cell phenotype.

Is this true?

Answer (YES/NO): NO